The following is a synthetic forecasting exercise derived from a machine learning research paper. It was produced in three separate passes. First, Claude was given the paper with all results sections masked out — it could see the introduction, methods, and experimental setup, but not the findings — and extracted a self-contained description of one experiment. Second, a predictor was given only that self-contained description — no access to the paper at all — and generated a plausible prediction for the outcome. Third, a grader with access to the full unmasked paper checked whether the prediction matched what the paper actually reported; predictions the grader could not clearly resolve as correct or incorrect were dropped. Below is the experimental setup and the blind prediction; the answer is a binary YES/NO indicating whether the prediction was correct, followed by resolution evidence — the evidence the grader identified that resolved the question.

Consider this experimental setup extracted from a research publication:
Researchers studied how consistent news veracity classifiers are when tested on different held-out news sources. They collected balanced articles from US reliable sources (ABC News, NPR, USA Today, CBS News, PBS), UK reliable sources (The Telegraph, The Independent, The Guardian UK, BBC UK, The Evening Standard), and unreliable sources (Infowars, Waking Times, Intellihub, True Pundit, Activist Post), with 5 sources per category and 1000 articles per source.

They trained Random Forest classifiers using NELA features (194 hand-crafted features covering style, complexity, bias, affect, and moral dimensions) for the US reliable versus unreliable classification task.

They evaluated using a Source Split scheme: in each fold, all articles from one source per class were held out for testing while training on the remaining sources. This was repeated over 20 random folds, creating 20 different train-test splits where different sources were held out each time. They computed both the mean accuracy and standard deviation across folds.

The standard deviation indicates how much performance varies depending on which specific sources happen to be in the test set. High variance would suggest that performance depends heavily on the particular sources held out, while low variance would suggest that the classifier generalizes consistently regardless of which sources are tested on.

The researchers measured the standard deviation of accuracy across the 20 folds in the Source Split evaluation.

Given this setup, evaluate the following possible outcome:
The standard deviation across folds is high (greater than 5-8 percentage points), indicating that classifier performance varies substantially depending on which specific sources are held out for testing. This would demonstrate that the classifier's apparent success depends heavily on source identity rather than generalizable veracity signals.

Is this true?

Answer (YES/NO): YES